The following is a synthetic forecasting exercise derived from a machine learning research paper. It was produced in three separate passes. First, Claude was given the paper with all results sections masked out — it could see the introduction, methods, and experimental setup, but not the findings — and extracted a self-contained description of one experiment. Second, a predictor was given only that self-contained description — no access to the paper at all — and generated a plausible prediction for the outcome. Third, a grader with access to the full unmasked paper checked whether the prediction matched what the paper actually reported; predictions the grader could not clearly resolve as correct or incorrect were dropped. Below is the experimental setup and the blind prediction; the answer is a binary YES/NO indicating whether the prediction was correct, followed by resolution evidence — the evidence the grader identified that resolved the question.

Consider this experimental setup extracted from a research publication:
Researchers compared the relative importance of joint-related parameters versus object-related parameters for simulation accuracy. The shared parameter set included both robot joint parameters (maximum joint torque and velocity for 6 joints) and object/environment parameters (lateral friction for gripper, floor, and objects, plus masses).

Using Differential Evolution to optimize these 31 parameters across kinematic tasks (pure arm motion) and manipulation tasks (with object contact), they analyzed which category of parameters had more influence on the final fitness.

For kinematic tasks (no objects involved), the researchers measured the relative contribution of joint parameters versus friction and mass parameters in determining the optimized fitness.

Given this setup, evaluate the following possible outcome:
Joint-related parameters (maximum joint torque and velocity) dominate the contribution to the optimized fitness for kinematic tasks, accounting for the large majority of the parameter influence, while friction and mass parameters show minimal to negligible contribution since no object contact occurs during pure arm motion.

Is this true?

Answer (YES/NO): NO